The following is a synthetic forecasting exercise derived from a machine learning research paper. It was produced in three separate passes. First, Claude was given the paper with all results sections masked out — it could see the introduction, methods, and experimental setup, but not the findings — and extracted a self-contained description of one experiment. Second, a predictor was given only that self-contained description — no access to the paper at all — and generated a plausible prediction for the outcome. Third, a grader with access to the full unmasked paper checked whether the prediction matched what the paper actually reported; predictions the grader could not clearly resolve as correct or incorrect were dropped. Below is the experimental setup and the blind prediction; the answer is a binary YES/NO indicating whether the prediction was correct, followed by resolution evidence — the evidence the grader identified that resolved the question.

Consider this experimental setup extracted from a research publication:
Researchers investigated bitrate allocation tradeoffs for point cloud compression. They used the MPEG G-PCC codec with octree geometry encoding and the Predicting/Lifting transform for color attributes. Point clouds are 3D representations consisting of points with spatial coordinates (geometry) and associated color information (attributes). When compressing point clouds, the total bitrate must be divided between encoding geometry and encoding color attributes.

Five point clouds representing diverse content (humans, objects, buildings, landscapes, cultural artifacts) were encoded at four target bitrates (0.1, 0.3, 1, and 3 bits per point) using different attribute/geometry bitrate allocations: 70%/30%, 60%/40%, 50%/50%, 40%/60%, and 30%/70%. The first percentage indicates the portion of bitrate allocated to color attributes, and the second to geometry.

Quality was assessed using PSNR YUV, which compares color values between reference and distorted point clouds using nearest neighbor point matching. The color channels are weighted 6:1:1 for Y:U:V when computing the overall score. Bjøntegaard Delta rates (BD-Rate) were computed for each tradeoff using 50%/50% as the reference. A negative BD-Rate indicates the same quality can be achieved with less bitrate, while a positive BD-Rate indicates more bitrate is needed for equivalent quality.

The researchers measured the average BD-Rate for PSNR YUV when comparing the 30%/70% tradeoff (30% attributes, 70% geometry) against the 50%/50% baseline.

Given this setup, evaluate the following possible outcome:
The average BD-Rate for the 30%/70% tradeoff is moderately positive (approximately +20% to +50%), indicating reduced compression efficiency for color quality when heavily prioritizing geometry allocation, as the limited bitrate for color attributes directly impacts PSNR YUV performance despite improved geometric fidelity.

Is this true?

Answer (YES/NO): YES